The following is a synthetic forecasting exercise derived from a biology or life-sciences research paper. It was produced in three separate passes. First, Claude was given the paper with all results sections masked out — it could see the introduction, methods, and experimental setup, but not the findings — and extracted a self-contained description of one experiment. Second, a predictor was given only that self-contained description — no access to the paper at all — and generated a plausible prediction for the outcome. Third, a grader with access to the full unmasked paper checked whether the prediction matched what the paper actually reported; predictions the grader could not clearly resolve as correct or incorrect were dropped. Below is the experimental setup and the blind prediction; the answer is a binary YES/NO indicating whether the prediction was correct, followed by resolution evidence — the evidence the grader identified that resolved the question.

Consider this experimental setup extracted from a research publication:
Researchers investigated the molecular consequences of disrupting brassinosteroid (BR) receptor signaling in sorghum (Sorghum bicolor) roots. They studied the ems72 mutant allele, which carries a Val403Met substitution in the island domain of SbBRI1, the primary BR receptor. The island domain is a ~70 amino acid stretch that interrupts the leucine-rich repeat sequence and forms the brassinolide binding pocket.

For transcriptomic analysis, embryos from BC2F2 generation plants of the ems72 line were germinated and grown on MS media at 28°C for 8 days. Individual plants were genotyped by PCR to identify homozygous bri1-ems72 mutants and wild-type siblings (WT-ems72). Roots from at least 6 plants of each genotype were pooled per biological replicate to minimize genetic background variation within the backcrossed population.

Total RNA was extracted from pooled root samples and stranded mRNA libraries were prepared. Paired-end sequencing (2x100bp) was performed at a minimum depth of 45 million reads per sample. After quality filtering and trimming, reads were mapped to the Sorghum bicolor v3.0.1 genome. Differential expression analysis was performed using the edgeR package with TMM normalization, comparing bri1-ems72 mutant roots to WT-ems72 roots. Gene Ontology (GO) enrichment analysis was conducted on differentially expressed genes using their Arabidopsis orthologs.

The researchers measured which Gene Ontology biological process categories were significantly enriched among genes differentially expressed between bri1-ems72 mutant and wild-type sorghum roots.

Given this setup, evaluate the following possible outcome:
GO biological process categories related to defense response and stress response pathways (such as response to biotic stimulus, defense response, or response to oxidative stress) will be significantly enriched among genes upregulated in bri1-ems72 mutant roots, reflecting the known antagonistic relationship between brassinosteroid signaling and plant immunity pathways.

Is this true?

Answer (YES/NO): NO